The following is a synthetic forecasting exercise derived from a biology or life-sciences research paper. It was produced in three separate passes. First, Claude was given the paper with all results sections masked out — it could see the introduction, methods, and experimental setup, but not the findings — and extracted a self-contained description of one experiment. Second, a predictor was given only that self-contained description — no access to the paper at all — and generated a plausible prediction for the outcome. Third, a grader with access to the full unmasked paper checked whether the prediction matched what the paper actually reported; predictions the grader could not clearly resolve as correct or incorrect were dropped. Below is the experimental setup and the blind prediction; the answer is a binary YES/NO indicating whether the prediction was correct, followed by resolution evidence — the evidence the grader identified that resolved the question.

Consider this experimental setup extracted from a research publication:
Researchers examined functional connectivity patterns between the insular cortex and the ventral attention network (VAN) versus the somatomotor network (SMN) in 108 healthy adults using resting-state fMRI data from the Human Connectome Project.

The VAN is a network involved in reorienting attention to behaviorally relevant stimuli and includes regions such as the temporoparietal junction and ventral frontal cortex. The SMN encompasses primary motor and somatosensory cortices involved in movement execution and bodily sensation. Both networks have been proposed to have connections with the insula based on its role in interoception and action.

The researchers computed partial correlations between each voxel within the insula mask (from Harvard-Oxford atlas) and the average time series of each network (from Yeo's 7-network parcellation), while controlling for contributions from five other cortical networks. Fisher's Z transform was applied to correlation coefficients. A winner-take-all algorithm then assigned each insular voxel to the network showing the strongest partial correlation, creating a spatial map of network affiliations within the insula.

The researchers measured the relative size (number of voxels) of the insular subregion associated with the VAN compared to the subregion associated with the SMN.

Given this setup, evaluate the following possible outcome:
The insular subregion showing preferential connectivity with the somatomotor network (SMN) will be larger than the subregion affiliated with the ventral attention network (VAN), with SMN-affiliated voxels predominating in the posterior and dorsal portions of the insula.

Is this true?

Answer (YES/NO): NO